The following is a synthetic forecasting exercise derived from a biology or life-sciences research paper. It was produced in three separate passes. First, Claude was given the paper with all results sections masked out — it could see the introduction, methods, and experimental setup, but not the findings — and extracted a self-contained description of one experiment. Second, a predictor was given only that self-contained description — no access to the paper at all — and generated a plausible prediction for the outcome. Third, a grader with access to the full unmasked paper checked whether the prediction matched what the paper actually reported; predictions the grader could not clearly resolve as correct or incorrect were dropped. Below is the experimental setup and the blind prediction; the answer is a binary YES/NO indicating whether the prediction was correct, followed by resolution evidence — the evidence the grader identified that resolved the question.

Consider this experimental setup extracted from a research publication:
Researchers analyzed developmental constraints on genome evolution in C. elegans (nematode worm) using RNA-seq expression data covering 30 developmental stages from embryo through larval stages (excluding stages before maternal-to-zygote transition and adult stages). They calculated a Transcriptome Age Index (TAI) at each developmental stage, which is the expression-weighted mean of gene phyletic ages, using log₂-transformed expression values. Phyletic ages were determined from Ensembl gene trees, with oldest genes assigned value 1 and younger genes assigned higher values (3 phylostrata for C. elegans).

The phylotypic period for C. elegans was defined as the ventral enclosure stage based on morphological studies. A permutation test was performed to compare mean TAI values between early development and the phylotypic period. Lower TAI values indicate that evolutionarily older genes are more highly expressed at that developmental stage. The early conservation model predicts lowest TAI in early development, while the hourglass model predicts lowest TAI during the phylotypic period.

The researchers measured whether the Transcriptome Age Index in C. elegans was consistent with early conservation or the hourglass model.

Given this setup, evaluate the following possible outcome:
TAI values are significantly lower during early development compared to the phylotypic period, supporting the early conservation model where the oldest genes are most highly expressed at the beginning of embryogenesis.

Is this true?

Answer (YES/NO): YES